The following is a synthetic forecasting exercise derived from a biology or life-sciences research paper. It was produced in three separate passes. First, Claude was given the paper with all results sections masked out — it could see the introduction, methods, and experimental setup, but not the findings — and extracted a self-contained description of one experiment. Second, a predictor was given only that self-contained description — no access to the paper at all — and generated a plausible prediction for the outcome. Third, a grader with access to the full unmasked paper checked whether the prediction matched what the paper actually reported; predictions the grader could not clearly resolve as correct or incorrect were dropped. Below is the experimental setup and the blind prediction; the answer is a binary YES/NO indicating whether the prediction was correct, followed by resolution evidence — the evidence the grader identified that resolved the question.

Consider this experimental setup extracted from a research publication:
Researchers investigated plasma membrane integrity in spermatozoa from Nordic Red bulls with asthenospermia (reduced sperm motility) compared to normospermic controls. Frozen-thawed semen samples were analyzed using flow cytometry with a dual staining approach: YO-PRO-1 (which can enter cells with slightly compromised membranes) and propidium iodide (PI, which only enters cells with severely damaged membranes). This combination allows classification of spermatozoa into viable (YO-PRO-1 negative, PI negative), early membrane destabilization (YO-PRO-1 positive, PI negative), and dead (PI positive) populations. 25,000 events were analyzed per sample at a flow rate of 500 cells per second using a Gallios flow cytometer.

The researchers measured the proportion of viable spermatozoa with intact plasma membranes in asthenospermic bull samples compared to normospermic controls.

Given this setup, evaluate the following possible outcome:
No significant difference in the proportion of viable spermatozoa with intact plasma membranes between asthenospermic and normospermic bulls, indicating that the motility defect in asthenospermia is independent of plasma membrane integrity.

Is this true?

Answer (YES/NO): YES